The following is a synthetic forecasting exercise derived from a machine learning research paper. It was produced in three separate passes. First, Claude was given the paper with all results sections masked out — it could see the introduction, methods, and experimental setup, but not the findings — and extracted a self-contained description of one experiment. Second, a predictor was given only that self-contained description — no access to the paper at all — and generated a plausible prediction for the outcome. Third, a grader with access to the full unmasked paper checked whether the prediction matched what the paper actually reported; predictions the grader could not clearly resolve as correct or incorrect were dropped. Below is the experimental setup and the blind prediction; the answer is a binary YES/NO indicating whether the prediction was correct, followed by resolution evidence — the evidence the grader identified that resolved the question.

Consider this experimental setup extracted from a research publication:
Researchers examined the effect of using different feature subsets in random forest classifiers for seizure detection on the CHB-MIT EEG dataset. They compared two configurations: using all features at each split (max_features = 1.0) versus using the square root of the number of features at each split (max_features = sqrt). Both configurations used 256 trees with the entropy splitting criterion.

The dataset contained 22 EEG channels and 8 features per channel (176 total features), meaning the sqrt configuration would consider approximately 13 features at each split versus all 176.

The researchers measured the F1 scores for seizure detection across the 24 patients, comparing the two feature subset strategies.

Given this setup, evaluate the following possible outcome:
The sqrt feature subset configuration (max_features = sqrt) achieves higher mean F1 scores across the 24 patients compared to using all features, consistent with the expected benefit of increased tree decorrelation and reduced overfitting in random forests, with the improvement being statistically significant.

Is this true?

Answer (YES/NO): NO